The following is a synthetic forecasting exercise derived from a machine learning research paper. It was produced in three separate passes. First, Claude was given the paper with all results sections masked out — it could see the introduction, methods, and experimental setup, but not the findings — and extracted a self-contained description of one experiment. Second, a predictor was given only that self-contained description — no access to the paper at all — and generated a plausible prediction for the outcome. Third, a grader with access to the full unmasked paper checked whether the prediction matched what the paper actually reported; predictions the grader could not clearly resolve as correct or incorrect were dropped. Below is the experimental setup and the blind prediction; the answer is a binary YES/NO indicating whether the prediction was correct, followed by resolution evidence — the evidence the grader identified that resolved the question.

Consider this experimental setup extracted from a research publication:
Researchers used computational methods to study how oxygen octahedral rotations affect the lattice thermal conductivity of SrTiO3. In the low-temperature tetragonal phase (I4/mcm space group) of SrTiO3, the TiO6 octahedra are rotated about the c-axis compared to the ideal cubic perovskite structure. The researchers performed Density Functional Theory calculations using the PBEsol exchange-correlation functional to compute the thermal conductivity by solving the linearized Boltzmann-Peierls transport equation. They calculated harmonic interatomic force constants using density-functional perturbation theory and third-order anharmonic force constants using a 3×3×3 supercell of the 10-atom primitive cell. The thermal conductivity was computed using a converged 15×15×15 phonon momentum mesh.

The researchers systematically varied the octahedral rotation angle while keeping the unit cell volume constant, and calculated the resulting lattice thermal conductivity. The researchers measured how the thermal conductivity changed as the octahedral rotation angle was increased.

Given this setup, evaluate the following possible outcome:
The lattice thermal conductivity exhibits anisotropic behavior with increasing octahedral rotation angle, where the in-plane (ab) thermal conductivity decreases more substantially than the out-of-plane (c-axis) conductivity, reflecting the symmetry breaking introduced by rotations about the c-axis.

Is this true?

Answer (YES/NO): NO